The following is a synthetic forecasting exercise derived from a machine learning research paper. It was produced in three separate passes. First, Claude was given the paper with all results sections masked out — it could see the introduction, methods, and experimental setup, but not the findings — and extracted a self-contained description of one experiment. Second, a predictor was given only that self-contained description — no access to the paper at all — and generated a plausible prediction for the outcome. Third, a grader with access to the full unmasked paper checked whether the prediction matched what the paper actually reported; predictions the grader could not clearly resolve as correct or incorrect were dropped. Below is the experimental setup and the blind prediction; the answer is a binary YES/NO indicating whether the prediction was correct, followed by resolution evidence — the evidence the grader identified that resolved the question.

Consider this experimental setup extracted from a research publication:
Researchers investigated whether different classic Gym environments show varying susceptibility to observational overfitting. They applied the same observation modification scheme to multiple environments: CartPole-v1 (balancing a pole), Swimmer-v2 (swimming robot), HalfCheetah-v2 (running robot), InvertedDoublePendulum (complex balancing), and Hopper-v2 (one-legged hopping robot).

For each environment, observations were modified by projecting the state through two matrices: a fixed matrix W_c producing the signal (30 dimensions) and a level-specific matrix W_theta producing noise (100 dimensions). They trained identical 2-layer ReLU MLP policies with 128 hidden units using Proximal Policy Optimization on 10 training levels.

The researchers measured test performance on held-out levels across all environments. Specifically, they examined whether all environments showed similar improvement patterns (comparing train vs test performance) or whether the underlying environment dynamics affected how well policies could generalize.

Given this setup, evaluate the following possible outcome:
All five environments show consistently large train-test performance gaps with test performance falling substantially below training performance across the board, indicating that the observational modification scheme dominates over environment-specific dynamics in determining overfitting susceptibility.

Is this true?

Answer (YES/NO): NO